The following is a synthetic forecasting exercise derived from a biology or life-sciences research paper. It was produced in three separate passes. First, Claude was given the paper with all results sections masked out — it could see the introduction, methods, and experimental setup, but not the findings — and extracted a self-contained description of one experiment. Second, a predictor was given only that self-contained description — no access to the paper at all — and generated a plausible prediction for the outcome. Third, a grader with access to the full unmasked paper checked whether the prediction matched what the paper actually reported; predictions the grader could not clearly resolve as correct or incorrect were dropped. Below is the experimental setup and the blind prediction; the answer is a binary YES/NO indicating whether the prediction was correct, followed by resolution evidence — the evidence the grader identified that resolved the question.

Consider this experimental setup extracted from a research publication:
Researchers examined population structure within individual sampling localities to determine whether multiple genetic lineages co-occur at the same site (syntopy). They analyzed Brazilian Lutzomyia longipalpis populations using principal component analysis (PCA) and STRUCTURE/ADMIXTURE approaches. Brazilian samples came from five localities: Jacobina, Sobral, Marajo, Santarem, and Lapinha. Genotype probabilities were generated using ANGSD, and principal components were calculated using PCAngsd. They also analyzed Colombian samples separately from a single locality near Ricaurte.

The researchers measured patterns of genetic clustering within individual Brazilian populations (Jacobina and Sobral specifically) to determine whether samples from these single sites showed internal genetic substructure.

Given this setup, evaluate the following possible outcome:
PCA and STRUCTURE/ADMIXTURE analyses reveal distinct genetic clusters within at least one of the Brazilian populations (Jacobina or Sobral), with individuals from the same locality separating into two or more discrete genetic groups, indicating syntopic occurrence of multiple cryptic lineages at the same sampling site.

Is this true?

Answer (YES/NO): YES